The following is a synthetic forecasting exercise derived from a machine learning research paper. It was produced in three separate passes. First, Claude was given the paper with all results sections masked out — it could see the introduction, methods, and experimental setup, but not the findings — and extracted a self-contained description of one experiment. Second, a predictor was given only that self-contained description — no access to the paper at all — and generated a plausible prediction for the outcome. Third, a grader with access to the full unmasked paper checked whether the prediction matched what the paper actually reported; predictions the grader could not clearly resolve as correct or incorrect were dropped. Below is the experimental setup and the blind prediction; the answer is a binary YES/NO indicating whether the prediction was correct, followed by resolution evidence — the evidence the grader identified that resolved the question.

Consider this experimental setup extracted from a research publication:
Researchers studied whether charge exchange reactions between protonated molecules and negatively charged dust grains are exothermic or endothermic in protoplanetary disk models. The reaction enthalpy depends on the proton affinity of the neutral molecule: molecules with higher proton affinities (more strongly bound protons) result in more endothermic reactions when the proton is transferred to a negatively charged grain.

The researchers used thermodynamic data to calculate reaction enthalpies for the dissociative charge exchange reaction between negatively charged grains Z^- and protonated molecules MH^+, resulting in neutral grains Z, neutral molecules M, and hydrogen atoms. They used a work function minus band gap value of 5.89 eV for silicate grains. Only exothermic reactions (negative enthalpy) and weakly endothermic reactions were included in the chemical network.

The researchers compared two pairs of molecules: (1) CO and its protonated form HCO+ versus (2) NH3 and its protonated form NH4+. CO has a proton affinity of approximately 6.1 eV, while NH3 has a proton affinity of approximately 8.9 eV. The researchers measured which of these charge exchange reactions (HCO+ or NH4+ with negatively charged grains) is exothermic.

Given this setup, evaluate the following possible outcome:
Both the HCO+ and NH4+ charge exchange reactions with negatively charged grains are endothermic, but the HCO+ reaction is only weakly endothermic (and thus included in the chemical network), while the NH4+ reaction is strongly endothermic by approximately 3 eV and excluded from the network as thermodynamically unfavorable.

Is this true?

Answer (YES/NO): NO